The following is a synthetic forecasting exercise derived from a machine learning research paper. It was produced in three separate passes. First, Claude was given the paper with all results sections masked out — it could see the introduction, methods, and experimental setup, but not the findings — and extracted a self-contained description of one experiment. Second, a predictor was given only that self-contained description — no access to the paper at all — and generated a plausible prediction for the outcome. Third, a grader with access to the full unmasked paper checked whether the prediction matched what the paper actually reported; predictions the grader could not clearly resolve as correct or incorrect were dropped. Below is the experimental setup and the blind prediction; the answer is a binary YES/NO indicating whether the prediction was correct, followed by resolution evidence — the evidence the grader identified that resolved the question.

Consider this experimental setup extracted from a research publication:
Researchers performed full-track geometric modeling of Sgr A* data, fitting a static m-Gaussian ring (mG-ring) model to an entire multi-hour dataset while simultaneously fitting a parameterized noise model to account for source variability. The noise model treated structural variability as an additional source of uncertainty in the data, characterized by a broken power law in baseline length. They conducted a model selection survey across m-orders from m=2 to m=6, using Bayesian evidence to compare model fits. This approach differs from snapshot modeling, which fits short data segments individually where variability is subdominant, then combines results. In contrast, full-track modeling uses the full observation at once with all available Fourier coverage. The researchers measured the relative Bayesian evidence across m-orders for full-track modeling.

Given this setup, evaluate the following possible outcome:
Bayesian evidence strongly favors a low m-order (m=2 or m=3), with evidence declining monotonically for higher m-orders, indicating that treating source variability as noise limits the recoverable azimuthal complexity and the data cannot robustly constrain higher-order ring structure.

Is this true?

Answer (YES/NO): NO